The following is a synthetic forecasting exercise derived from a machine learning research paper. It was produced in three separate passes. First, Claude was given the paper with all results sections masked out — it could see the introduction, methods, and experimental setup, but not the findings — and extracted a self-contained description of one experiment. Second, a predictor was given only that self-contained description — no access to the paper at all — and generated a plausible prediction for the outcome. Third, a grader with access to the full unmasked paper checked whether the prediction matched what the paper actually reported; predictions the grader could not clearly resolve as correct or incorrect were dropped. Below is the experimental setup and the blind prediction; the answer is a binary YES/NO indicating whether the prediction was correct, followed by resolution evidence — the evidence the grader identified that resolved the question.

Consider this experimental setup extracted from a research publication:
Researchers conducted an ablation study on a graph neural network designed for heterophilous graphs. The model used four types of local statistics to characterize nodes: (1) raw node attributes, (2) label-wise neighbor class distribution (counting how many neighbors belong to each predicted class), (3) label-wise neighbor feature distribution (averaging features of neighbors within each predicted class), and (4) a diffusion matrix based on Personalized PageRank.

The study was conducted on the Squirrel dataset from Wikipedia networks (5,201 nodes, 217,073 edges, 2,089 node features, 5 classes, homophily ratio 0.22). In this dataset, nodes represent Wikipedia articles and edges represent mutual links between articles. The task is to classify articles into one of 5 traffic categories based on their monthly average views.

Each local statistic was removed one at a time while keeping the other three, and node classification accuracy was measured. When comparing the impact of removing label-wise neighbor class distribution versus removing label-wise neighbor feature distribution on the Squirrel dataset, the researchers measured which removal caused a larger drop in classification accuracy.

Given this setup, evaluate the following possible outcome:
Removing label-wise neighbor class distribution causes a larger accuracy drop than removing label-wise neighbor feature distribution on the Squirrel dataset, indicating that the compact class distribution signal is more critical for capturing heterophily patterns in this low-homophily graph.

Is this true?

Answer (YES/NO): NO